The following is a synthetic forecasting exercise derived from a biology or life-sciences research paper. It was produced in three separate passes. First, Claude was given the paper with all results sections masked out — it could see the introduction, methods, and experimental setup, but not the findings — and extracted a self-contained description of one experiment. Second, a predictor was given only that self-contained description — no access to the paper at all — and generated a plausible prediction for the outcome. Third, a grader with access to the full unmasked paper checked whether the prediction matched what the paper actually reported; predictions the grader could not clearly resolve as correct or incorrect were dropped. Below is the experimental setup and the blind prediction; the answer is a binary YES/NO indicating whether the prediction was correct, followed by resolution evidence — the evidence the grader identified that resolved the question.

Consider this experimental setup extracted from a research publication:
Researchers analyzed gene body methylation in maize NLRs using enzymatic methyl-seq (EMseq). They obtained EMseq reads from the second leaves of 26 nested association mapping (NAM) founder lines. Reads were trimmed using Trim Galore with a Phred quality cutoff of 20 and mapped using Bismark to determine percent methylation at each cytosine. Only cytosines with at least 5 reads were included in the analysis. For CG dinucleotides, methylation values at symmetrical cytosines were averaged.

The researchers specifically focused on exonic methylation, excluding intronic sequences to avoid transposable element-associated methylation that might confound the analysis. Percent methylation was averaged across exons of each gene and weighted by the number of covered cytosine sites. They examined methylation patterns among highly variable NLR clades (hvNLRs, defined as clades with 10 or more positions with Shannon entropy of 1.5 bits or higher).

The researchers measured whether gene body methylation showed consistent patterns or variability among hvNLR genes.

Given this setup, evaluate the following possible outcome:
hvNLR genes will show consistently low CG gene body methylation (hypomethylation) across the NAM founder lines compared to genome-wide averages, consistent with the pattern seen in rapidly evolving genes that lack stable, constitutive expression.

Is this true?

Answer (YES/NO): NO